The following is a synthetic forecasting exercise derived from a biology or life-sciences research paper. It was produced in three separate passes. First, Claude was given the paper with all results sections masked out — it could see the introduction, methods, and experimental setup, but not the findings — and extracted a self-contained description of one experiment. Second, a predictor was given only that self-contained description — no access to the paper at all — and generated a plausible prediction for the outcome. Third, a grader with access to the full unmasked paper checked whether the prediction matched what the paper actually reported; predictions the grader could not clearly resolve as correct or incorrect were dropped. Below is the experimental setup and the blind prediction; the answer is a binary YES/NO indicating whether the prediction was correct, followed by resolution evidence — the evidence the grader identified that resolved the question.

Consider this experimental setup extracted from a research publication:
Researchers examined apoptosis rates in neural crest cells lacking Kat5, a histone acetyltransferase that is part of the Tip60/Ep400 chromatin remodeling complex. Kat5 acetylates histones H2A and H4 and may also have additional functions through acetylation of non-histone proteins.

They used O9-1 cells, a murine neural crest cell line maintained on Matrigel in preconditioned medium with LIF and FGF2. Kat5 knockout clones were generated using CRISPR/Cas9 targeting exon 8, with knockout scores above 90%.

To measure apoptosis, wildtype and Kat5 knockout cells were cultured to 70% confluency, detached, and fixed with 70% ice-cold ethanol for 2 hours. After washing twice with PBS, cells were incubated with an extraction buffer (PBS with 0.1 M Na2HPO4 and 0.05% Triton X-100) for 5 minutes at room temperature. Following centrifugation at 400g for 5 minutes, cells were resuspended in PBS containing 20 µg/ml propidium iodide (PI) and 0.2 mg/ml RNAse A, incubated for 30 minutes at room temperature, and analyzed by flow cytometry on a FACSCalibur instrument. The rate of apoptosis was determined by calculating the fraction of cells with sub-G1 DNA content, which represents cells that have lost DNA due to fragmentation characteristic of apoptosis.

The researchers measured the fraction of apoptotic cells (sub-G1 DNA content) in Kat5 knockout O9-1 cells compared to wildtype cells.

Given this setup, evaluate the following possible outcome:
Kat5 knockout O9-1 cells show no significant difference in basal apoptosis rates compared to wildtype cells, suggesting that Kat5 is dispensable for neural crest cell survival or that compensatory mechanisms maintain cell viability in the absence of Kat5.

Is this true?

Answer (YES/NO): YES